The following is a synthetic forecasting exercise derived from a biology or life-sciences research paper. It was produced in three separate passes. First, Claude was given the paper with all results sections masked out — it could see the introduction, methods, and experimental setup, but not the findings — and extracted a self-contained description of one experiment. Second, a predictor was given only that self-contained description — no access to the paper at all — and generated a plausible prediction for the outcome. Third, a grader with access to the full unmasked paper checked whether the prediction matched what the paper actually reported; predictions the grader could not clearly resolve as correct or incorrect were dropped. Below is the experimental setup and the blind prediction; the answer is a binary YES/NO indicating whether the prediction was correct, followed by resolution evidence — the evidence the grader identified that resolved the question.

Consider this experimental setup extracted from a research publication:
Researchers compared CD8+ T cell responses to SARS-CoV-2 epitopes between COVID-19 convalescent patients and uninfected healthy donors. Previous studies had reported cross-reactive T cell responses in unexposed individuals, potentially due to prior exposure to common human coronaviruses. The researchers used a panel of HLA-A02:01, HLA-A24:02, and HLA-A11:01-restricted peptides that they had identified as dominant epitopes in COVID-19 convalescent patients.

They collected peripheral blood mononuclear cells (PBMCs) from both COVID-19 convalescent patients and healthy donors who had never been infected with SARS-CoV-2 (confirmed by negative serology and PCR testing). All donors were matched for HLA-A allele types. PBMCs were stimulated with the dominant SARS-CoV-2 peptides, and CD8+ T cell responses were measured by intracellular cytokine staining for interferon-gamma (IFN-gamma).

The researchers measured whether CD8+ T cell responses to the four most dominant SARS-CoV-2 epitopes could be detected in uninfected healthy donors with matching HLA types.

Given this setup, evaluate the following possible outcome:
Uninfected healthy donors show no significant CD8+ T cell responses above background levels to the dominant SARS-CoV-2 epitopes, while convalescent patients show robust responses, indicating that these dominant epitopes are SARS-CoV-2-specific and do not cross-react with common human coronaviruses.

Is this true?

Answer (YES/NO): YES